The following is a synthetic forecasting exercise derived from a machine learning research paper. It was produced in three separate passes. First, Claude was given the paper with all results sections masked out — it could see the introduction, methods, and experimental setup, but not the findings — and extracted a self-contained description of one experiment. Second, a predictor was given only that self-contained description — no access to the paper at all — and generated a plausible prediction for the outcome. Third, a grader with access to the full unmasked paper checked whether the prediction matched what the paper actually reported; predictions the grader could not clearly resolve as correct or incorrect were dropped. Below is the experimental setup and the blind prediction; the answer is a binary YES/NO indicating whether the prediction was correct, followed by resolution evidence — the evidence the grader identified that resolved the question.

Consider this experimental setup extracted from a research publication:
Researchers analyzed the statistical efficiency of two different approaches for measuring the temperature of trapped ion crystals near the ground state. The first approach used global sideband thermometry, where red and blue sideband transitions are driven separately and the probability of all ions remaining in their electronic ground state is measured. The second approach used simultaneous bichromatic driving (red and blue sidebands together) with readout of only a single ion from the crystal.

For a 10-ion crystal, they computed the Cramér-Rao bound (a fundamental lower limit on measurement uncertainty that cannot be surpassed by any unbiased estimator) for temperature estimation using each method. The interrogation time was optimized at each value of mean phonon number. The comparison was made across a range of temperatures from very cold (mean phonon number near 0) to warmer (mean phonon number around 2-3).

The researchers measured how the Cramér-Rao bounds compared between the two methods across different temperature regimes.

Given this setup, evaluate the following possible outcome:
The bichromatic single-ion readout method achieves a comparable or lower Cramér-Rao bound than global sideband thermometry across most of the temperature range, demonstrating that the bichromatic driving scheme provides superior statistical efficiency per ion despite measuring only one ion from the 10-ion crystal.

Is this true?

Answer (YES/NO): NO